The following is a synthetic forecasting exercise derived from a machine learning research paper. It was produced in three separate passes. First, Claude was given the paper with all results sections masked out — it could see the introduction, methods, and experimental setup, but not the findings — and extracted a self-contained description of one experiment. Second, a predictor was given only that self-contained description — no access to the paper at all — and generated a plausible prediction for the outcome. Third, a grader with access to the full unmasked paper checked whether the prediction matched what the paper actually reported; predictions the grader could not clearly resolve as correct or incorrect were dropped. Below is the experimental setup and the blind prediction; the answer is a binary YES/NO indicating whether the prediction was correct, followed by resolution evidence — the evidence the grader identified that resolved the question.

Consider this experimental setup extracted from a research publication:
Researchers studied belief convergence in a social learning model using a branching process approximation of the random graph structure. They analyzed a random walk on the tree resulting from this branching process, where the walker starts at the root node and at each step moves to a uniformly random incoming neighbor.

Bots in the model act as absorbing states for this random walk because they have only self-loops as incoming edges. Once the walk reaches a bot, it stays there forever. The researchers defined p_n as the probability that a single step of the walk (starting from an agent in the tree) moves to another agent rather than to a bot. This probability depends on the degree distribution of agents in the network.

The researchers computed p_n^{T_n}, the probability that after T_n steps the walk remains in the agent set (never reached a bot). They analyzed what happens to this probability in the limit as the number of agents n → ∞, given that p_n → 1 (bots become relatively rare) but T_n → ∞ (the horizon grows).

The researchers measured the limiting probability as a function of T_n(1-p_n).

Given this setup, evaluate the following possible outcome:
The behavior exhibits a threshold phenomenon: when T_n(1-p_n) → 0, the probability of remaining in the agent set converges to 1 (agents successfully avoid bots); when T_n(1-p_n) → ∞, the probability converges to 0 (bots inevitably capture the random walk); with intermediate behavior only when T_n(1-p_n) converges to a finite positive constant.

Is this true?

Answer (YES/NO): YES